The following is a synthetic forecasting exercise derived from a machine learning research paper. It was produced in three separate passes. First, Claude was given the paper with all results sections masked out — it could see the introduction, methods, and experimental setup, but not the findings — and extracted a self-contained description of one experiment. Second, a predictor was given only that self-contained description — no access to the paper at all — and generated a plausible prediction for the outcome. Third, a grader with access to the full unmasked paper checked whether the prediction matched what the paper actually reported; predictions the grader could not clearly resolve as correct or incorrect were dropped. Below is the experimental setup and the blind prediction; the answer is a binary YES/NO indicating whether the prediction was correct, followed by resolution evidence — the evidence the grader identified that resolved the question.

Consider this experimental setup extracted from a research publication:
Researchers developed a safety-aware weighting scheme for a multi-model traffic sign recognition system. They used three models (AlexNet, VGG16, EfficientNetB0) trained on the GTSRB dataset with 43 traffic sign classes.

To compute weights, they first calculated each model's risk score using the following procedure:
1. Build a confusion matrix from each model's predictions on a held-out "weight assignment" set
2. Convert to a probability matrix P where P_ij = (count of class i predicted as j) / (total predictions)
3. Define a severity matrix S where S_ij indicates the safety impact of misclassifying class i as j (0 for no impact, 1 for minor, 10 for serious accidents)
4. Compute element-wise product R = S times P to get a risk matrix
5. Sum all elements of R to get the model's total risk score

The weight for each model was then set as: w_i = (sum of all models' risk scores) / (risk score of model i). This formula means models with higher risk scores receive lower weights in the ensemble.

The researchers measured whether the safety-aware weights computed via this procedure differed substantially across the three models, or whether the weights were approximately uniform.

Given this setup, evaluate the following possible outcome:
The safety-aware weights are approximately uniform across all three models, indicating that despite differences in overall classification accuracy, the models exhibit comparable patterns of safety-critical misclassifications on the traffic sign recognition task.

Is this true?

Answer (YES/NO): NO